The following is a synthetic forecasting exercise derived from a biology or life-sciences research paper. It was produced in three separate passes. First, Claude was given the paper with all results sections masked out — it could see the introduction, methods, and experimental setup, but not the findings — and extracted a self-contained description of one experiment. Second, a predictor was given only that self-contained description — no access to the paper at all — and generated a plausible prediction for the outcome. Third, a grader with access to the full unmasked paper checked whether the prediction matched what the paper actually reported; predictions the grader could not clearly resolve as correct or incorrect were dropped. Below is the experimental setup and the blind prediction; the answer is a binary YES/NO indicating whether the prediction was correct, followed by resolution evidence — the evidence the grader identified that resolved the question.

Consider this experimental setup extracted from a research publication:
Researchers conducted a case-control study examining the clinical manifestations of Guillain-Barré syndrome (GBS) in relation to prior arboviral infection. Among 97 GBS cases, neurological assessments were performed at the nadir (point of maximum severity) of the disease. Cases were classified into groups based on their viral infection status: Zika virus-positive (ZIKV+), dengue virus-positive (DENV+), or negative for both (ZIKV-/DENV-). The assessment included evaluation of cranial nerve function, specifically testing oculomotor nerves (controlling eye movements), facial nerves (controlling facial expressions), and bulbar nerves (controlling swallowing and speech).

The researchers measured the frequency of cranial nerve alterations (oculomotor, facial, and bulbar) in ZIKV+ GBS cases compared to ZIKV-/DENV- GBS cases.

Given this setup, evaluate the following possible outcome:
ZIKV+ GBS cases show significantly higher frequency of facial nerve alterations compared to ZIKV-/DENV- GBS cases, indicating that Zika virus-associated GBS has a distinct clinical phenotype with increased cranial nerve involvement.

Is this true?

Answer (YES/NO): YES